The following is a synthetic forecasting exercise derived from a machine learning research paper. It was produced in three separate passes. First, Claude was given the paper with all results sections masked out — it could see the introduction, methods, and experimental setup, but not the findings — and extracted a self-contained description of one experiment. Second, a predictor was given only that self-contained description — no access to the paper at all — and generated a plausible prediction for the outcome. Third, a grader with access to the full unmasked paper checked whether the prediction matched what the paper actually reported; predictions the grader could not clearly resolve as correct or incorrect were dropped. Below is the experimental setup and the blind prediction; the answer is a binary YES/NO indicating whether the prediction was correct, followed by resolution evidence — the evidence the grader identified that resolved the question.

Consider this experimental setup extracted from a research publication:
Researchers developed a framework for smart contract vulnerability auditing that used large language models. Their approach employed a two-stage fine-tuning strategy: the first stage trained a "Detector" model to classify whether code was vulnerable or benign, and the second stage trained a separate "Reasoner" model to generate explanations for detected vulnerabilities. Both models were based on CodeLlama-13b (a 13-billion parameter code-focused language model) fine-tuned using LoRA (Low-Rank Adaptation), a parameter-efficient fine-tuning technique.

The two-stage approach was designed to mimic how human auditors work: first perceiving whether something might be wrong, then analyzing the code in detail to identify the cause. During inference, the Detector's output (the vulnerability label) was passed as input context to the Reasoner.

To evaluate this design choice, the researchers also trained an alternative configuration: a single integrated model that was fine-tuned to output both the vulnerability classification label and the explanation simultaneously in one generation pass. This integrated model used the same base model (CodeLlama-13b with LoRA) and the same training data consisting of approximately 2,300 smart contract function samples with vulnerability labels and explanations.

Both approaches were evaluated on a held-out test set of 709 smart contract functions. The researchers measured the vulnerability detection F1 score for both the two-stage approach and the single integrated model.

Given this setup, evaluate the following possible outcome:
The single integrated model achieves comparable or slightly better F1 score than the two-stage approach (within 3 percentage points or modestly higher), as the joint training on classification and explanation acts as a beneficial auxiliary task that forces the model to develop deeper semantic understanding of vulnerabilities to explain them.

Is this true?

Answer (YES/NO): NO